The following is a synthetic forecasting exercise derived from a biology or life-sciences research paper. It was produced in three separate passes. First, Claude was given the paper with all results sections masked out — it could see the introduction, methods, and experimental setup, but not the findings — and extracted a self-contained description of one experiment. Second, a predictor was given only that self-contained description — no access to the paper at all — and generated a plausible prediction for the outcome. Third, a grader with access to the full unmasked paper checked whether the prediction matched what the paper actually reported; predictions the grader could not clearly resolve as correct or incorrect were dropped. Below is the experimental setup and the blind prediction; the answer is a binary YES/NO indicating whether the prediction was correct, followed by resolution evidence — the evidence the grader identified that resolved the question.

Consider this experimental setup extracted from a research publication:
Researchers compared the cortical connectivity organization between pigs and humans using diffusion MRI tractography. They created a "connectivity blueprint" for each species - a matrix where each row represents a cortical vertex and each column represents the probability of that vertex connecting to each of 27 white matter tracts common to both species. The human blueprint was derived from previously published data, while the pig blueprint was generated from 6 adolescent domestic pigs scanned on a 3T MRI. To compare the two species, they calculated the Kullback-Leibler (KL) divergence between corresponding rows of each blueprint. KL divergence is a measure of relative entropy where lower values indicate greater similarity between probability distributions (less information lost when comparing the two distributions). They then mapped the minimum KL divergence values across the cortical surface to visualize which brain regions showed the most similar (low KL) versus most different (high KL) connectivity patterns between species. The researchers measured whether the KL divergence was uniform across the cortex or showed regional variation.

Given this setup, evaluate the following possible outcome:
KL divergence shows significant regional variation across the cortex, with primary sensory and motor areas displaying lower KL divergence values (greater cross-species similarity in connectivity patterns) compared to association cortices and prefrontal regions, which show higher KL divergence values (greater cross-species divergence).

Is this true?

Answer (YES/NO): NO